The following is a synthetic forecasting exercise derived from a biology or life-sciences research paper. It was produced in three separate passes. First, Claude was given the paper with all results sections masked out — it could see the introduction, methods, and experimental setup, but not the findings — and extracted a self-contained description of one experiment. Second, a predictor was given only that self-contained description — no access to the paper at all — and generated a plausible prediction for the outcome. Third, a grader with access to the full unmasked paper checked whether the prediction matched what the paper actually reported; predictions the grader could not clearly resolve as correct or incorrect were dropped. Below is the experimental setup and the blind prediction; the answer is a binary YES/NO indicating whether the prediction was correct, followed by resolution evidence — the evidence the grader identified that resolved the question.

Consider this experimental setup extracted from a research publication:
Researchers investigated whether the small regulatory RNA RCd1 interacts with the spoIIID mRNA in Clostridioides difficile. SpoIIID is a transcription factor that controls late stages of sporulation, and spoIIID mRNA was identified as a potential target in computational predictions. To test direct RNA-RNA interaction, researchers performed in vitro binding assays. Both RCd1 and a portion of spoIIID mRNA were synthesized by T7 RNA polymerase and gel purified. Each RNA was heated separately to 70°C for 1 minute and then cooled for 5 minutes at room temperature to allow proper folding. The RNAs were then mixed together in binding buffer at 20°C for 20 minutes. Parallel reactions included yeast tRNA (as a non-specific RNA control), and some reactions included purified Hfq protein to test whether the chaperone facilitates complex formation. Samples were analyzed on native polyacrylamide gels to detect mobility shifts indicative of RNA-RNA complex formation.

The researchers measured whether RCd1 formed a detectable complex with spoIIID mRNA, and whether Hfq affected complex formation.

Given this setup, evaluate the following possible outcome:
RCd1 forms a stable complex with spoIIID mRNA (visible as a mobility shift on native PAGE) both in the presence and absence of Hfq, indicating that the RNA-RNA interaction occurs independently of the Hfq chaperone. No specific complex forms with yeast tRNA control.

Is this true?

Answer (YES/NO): NO